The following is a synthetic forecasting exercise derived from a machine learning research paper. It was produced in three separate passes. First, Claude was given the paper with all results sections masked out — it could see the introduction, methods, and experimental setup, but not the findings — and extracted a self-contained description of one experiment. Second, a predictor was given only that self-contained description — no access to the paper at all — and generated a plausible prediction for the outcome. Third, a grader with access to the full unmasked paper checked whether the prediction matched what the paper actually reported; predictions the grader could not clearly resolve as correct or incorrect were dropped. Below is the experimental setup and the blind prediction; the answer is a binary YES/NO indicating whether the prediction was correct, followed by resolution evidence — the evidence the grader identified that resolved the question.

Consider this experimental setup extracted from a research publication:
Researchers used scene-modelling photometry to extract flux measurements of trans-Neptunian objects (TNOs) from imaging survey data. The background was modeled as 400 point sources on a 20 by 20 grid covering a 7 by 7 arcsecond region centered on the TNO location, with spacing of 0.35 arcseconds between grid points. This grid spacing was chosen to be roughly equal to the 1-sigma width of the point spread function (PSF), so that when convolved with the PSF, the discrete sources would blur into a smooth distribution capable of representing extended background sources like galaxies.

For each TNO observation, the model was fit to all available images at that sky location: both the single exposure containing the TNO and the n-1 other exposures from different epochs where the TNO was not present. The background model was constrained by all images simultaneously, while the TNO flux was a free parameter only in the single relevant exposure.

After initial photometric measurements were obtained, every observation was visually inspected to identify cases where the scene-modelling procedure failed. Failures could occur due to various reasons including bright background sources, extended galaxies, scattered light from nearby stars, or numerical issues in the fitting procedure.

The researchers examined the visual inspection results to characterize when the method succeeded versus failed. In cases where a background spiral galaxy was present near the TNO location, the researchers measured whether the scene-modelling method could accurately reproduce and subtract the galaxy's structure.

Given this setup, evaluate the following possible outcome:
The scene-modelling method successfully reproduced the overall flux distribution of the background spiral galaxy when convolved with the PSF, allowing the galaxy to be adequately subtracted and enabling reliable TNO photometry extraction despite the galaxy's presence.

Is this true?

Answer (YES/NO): NO